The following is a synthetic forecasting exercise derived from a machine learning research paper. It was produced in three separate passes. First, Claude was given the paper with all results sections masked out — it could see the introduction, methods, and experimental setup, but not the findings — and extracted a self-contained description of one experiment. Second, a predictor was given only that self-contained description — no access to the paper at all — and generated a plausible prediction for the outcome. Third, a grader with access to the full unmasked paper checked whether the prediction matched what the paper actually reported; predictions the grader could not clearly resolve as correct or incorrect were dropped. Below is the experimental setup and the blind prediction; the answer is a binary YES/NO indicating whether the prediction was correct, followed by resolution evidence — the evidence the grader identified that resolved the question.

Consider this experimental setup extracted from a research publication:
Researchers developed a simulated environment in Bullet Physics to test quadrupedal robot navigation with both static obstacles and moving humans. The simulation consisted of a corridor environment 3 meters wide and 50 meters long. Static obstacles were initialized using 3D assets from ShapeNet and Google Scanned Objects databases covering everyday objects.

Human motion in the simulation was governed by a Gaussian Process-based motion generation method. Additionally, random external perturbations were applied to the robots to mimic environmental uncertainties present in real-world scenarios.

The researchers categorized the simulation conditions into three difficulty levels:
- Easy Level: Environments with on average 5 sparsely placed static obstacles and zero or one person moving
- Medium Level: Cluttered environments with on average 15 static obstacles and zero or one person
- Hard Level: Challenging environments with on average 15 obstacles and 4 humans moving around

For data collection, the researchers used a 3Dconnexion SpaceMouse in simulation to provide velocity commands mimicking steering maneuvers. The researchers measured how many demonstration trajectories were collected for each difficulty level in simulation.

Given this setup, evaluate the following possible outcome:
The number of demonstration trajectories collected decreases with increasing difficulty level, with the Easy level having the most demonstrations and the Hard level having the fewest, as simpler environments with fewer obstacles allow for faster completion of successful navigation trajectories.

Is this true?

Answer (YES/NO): NO